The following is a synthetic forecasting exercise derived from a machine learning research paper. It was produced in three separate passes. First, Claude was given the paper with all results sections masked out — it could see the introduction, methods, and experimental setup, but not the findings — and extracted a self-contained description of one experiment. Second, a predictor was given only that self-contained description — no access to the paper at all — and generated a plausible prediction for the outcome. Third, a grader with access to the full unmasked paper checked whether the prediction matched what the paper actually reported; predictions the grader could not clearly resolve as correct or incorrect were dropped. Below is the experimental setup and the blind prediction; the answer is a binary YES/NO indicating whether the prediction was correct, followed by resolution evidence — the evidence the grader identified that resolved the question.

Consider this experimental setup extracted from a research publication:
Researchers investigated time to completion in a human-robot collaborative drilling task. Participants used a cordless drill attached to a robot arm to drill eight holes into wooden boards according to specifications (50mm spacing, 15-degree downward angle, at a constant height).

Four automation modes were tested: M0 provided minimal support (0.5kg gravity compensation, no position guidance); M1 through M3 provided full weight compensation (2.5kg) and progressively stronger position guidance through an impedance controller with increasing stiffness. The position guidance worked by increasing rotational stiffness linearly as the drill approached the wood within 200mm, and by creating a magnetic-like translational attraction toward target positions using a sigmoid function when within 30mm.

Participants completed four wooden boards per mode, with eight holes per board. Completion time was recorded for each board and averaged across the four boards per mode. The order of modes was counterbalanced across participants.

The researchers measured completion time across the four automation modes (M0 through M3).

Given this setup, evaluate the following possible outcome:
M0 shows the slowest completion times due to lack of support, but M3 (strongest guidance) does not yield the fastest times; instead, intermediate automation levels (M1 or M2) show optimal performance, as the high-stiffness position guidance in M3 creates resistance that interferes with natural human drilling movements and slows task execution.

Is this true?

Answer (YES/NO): NO